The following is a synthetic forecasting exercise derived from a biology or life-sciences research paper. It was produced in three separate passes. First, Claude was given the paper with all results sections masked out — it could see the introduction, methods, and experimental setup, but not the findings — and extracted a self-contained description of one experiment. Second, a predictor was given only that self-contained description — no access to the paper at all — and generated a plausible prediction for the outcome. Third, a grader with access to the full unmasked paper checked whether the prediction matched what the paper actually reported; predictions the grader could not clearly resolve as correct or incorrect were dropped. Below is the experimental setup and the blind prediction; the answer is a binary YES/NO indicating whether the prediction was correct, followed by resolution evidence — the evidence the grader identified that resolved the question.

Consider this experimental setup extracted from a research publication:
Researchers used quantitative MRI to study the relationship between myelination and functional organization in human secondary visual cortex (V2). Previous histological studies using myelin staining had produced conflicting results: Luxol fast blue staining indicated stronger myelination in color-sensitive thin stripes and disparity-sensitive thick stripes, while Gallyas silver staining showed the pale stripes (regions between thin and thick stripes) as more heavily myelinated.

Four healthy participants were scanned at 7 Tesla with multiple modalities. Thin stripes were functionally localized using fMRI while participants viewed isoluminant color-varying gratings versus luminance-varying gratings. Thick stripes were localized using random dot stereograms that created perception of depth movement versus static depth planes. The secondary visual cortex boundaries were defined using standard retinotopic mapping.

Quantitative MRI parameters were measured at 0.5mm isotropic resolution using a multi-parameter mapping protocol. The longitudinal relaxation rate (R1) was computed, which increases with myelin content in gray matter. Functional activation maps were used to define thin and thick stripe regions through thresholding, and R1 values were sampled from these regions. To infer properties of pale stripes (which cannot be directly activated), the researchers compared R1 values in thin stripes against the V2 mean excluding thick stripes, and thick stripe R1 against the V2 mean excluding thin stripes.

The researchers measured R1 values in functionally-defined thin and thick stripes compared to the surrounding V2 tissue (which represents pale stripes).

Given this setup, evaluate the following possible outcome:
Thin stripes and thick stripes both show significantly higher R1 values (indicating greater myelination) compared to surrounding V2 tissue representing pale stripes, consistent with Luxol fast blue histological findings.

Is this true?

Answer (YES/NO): NO